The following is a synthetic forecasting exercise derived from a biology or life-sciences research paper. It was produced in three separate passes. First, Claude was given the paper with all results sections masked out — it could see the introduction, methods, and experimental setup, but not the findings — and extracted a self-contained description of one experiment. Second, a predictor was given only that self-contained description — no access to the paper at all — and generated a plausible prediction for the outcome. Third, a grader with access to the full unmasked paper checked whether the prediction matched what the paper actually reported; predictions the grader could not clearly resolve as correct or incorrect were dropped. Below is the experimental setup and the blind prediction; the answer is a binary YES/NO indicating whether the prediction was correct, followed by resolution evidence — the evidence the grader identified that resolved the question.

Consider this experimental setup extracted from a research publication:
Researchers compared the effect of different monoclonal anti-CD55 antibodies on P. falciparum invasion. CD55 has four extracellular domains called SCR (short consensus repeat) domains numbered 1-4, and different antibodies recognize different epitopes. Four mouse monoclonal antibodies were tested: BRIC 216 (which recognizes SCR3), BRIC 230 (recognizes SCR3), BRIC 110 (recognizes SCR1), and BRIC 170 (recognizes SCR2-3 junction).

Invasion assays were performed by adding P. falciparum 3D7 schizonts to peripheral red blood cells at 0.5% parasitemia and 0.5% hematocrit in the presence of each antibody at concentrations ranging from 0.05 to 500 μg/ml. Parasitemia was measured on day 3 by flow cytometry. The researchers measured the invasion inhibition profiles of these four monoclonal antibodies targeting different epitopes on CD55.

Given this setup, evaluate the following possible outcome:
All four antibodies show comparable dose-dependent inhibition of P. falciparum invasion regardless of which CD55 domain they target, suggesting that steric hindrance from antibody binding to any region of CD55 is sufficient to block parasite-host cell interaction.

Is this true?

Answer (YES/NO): NO